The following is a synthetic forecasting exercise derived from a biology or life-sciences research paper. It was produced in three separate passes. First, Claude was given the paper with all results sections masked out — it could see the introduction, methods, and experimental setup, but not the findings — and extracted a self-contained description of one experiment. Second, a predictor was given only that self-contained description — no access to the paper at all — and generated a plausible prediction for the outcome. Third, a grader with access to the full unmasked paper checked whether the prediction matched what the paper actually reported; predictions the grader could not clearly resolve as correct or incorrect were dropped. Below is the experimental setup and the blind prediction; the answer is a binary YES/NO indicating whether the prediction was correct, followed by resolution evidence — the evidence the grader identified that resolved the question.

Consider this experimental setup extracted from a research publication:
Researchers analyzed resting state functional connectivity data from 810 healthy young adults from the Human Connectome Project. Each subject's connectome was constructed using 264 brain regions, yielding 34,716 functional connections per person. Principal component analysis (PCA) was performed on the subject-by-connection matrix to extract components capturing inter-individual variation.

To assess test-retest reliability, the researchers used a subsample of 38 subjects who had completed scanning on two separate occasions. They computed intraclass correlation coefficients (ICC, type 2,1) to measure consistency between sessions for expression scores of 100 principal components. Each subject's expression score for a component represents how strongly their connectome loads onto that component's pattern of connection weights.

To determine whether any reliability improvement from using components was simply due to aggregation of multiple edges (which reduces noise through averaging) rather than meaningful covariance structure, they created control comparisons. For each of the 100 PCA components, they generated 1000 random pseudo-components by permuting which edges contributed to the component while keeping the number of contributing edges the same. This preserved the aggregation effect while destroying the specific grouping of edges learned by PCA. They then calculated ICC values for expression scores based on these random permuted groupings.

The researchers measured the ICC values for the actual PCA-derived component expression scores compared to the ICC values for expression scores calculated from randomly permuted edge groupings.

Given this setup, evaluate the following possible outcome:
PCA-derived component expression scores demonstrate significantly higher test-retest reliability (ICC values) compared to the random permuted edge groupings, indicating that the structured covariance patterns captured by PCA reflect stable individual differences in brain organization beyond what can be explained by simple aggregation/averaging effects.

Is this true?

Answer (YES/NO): YES